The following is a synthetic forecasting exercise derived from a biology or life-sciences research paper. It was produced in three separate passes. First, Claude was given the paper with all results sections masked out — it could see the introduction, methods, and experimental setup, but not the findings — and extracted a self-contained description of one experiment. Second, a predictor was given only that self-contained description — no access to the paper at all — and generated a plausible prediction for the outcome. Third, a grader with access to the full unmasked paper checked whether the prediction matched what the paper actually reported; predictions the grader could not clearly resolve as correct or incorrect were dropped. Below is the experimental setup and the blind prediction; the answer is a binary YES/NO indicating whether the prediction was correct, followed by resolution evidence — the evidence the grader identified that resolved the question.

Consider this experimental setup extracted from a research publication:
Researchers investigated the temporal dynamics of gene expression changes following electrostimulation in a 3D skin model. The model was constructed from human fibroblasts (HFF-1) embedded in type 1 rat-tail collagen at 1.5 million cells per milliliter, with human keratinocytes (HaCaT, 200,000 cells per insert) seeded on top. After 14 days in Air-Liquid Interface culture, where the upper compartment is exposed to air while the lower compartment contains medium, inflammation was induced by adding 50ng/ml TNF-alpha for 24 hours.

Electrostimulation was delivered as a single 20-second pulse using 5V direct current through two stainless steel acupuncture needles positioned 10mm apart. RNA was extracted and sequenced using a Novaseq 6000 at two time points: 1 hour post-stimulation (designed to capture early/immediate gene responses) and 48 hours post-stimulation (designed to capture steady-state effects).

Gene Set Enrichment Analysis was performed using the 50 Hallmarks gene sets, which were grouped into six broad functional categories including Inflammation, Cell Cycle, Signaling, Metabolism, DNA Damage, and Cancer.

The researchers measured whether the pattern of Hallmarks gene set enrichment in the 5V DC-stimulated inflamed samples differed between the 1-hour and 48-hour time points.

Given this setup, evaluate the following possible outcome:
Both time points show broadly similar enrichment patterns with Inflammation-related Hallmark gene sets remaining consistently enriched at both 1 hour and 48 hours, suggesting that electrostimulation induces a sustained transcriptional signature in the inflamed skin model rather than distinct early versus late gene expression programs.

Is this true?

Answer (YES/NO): NO